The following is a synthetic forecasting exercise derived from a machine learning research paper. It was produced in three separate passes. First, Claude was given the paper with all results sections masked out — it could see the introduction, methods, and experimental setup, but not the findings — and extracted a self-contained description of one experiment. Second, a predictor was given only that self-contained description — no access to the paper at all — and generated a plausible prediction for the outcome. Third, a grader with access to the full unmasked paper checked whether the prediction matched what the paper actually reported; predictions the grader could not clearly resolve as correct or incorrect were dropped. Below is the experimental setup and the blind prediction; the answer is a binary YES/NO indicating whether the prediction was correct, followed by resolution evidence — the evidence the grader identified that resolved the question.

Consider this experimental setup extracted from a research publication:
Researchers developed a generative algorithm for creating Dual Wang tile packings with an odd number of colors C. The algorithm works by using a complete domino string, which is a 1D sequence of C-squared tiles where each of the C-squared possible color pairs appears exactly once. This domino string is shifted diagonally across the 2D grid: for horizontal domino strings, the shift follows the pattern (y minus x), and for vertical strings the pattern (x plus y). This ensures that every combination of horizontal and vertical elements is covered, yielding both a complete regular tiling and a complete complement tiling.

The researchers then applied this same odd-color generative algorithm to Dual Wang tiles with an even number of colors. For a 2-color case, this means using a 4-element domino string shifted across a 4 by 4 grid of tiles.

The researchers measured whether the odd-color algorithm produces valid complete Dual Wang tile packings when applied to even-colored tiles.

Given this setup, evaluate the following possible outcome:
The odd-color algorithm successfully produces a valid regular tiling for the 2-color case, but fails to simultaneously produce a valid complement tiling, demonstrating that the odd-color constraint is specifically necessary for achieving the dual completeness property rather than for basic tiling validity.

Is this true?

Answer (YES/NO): NO